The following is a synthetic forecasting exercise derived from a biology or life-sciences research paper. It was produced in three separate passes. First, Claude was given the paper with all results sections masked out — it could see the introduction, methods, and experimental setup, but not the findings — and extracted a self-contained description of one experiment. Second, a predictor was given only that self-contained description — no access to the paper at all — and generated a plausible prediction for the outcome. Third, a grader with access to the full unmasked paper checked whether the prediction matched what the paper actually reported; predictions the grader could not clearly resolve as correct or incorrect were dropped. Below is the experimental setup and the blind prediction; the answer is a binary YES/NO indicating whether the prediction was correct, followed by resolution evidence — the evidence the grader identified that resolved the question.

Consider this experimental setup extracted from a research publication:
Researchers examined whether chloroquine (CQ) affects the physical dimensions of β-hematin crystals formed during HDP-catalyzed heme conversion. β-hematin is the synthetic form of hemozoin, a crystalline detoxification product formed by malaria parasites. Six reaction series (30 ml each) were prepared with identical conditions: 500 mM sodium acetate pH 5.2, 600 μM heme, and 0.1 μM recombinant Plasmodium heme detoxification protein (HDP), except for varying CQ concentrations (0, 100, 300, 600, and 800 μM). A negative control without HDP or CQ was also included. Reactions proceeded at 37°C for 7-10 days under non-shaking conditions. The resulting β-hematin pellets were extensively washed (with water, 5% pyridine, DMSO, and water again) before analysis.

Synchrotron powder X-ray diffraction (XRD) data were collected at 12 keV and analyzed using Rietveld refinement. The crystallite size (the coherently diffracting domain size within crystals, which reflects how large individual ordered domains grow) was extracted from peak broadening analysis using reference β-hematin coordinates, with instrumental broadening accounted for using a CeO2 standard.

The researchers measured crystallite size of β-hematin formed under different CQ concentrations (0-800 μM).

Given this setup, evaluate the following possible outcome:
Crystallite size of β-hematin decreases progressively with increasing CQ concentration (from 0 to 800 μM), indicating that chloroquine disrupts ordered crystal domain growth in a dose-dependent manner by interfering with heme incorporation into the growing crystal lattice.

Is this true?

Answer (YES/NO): NO